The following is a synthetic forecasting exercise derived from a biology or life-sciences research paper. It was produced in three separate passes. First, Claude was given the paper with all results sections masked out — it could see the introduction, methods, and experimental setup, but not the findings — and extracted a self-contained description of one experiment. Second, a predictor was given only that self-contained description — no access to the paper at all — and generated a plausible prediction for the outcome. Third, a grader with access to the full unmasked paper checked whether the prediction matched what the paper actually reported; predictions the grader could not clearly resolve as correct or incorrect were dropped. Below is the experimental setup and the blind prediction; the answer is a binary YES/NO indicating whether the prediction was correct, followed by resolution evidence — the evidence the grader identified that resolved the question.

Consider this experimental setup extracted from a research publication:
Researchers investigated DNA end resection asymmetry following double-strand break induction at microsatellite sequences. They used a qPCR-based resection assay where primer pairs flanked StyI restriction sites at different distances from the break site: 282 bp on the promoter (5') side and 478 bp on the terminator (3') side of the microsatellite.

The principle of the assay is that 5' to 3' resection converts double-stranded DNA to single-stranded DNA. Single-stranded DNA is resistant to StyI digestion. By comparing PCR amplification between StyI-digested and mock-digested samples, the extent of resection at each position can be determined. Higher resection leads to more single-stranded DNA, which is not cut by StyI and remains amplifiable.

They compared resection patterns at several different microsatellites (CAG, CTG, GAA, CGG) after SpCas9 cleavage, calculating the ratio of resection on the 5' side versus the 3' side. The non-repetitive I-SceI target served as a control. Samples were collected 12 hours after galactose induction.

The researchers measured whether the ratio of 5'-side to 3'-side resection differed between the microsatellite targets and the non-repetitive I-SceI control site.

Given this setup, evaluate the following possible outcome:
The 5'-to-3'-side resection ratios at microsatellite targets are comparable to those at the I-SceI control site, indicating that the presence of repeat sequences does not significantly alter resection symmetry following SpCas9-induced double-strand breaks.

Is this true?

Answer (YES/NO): NO